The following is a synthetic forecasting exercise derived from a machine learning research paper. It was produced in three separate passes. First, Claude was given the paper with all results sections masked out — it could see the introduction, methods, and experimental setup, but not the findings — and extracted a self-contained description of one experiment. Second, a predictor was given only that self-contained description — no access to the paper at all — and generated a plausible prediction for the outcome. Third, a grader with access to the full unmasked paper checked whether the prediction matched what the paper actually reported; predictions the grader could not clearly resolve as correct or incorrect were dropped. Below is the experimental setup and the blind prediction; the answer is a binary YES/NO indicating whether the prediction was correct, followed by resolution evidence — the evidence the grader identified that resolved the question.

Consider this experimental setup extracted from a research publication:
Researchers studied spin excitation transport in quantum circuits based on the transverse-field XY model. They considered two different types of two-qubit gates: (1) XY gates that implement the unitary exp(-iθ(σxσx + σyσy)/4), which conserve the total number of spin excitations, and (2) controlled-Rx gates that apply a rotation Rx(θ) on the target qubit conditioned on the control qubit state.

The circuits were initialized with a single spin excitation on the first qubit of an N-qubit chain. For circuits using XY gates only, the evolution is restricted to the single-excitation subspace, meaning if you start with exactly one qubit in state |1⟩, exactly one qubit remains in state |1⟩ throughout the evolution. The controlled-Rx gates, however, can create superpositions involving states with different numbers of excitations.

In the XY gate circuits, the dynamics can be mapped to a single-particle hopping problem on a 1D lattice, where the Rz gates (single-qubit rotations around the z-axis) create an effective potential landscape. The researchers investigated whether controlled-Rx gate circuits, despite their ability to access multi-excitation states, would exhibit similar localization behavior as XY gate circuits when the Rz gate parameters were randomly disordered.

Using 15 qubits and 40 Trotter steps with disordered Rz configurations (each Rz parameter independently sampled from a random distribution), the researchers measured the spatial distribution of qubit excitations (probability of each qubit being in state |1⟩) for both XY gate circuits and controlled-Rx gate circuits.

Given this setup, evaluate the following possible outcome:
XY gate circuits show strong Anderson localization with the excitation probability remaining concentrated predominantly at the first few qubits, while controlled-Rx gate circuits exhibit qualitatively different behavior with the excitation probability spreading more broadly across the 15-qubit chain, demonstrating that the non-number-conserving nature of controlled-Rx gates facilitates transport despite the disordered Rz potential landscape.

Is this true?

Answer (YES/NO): NO